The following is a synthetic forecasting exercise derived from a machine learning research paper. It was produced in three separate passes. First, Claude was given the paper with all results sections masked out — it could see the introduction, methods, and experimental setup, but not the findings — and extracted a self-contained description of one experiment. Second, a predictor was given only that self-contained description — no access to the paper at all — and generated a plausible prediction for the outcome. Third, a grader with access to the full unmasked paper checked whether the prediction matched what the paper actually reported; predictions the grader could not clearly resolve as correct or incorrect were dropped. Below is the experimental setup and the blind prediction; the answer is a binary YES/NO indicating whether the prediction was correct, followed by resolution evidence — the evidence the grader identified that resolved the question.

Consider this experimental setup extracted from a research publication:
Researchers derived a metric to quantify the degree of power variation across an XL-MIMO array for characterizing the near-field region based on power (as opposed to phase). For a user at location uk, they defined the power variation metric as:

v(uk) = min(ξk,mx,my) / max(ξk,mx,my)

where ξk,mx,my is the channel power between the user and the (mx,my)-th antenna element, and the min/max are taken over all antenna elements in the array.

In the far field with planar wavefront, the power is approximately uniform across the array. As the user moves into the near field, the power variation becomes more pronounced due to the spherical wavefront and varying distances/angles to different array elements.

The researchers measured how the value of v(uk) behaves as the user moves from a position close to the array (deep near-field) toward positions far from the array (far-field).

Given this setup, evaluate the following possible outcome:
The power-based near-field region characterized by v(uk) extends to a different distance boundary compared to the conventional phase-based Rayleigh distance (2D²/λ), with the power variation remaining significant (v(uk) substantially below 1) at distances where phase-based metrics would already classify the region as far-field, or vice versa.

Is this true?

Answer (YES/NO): YES